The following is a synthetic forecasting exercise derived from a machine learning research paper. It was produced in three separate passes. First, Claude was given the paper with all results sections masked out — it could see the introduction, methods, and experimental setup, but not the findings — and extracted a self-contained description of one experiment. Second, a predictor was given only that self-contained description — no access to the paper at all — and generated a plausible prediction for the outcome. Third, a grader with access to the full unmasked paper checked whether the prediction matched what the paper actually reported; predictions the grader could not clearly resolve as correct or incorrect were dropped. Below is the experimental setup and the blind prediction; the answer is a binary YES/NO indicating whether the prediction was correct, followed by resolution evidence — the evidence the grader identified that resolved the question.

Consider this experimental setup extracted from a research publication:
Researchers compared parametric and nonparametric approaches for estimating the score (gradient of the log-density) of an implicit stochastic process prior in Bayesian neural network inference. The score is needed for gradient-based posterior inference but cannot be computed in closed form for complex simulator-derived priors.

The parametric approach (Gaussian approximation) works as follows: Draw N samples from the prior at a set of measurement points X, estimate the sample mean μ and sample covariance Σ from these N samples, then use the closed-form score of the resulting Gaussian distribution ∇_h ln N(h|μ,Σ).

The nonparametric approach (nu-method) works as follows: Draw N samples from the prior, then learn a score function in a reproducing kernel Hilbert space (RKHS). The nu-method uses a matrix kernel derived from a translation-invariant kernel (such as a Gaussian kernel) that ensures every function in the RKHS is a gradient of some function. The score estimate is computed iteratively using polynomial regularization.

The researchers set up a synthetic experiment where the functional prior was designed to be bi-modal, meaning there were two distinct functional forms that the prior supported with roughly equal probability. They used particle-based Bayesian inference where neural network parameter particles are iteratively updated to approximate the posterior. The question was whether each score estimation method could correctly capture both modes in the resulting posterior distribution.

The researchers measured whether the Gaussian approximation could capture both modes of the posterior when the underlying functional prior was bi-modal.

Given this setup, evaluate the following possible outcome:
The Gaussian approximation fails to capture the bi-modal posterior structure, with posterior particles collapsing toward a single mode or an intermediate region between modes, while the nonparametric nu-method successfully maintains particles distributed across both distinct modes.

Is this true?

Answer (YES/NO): YES